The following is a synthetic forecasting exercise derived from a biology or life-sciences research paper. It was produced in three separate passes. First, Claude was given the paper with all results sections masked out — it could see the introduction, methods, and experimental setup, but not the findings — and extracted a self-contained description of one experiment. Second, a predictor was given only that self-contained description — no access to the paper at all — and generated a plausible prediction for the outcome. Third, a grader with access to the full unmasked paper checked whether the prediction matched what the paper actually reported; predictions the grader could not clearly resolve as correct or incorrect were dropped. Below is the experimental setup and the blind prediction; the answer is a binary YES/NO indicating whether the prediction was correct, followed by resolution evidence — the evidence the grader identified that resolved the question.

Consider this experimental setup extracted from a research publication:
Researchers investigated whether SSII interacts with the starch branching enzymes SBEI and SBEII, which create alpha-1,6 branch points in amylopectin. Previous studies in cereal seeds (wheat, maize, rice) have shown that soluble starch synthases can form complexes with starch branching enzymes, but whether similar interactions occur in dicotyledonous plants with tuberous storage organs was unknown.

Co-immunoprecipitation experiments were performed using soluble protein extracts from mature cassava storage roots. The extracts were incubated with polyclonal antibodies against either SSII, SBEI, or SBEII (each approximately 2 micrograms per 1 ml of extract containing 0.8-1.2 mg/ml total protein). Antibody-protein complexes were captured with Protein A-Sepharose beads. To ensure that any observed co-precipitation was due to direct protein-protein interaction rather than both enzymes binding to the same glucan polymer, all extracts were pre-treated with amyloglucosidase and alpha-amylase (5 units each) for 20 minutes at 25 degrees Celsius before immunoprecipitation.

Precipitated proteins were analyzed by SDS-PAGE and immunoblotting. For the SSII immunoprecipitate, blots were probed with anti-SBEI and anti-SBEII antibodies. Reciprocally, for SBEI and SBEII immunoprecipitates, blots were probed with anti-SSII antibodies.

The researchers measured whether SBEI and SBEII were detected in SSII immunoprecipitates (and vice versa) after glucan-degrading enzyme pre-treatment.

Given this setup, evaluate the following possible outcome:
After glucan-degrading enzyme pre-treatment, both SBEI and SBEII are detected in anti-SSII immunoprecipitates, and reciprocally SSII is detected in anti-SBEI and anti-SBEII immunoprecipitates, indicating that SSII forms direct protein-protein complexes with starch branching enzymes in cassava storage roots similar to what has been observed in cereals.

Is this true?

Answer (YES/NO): NO